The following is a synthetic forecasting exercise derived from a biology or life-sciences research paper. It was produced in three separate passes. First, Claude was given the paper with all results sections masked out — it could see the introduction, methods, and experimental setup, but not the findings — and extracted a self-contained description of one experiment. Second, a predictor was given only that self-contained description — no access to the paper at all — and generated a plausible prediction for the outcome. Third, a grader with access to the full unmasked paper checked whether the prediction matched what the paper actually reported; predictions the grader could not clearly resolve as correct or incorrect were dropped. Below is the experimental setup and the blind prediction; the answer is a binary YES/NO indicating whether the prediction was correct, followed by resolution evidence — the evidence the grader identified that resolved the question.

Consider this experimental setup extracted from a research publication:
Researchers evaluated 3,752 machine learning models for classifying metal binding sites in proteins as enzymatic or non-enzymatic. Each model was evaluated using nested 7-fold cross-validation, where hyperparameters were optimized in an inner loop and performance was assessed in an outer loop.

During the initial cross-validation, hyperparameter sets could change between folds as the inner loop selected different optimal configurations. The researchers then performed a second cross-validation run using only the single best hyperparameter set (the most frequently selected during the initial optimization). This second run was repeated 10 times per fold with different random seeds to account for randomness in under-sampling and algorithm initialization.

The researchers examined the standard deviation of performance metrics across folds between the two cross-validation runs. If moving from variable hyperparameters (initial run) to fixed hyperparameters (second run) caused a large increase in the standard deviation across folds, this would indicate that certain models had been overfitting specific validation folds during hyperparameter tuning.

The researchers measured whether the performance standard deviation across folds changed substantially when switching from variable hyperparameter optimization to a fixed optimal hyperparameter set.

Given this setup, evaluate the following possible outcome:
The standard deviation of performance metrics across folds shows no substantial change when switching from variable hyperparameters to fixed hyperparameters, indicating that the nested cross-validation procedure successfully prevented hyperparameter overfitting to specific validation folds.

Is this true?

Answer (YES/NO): NO